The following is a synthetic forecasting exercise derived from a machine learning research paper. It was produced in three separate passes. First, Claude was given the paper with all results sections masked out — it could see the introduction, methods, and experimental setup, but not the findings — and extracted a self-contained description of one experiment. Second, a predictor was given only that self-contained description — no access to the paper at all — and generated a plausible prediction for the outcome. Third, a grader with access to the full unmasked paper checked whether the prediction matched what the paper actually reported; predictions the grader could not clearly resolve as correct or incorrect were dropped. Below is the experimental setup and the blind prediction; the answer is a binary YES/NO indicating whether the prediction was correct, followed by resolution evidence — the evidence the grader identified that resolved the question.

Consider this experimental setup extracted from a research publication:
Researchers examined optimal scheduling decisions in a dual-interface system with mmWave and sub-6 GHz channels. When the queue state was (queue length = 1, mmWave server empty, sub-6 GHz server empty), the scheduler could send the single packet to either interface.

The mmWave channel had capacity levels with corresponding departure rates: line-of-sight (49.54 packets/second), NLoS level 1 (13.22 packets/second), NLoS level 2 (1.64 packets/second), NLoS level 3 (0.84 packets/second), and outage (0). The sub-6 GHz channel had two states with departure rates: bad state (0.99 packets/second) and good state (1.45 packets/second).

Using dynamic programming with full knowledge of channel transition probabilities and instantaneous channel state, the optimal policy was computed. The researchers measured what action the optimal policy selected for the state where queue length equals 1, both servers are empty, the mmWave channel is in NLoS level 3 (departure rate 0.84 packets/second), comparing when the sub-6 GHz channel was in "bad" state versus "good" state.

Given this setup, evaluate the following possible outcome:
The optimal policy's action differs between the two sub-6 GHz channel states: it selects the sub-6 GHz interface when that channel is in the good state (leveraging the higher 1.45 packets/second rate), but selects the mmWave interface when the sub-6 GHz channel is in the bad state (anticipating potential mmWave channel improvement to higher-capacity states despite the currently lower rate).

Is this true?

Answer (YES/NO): YES